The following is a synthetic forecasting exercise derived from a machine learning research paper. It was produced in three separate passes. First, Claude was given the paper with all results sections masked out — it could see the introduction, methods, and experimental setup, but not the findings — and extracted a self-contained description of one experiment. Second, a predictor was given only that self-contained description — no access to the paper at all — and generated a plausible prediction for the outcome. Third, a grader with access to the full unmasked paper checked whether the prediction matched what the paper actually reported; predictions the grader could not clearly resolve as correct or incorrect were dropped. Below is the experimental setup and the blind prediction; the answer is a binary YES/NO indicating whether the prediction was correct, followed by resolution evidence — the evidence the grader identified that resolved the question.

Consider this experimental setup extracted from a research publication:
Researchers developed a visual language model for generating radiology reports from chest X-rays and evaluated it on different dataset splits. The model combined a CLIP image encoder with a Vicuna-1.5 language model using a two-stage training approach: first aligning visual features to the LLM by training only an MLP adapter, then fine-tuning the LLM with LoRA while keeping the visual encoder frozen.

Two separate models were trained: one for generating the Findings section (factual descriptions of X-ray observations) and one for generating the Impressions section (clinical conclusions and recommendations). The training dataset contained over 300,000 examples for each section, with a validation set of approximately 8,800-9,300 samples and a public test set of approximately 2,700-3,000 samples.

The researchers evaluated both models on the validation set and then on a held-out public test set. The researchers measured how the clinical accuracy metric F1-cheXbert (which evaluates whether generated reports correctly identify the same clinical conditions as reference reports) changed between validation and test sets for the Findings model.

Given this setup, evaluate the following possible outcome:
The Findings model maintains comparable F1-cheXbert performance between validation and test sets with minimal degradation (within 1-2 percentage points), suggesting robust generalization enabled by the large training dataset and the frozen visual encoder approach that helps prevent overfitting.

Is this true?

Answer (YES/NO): NO